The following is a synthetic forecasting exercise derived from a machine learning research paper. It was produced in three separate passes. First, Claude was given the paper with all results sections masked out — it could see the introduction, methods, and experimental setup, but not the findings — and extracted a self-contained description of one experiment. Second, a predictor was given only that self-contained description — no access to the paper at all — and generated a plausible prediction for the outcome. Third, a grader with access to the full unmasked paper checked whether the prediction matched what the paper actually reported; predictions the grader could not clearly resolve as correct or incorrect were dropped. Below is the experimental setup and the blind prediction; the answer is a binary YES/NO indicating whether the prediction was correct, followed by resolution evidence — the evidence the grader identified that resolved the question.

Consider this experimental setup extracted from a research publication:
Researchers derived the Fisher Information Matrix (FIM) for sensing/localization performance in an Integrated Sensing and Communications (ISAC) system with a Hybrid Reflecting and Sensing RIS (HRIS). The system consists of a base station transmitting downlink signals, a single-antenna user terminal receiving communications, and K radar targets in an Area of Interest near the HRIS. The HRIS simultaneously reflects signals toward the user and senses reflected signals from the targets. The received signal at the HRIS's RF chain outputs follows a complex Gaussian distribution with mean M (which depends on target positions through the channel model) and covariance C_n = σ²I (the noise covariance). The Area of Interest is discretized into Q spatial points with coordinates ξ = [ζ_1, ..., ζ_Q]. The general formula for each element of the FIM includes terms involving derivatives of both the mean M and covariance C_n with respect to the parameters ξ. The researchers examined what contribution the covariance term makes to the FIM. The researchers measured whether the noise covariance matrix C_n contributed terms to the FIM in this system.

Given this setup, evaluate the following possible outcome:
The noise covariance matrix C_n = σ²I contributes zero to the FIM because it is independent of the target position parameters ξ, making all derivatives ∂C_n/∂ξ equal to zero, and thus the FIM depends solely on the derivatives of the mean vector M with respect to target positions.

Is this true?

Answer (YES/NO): YES